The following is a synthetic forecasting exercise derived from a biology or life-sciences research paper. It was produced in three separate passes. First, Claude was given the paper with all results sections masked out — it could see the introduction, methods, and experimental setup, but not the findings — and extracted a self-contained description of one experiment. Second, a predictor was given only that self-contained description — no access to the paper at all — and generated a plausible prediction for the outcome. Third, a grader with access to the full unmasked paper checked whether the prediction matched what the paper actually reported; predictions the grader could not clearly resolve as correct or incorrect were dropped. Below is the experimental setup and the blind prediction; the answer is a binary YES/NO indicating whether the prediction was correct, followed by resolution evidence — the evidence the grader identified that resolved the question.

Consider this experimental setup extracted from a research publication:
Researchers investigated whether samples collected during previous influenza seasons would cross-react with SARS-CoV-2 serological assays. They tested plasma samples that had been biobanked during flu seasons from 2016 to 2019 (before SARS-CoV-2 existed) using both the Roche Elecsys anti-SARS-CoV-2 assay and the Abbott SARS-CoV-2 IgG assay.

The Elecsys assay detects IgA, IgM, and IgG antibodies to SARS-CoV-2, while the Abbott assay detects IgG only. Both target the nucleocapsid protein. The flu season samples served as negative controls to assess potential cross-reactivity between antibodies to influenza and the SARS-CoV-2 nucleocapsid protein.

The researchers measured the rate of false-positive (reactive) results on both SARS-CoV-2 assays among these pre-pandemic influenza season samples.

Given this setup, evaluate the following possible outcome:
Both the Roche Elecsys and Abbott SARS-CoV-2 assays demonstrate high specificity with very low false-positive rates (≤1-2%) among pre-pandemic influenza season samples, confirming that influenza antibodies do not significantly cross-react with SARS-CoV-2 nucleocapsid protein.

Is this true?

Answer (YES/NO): YES